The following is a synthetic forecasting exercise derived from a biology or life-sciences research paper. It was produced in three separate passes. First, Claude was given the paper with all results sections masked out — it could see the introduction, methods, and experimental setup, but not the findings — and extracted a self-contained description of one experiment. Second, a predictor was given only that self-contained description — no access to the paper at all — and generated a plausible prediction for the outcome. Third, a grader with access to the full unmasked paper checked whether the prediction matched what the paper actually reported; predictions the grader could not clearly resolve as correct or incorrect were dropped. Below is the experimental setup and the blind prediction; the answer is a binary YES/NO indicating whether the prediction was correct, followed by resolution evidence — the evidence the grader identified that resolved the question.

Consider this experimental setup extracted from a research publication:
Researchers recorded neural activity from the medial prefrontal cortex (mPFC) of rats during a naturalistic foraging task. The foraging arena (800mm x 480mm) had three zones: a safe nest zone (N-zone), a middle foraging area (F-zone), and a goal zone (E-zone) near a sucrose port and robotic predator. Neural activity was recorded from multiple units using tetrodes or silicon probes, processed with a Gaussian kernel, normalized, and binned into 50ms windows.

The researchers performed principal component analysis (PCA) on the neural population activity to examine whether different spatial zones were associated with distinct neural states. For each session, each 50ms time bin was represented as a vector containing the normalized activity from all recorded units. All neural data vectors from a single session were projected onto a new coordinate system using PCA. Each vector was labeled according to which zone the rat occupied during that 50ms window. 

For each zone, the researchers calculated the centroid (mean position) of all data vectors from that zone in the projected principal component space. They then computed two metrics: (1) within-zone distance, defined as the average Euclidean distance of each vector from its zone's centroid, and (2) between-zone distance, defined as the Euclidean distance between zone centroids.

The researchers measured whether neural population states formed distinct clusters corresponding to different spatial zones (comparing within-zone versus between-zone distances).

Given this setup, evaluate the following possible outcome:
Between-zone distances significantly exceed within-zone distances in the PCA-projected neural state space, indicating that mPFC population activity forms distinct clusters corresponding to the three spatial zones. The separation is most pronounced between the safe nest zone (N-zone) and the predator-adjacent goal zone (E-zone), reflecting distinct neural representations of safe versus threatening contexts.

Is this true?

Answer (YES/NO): YES